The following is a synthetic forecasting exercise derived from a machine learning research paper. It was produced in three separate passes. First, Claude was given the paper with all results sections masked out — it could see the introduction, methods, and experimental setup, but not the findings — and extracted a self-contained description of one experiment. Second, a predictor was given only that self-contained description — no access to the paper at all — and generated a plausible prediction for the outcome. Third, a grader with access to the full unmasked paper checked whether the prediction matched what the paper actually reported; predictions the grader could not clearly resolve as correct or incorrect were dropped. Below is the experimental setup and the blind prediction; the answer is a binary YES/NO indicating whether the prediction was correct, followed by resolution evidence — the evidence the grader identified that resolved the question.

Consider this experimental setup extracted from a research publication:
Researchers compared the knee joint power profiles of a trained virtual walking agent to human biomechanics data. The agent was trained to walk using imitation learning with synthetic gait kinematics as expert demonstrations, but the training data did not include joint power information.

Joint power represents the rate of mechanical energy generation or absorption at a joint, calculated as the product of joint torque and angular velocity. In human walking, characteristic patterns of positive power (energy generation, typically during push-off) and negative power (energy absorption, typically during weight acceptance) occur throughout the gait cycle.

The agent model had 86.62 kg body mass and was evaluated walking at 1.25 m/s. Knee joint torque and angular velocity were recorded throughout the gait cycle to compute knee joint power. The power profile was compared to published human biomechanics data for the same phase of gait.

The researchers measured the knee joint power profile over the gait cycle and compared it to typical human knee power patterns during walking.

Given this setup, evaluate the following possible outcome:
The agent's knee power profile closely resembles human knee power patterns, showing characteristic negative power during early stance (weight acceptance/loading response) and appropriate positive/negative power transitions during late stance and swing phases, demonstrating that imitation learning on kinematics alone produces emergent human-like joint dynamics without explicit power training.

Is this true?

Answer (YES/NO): NO